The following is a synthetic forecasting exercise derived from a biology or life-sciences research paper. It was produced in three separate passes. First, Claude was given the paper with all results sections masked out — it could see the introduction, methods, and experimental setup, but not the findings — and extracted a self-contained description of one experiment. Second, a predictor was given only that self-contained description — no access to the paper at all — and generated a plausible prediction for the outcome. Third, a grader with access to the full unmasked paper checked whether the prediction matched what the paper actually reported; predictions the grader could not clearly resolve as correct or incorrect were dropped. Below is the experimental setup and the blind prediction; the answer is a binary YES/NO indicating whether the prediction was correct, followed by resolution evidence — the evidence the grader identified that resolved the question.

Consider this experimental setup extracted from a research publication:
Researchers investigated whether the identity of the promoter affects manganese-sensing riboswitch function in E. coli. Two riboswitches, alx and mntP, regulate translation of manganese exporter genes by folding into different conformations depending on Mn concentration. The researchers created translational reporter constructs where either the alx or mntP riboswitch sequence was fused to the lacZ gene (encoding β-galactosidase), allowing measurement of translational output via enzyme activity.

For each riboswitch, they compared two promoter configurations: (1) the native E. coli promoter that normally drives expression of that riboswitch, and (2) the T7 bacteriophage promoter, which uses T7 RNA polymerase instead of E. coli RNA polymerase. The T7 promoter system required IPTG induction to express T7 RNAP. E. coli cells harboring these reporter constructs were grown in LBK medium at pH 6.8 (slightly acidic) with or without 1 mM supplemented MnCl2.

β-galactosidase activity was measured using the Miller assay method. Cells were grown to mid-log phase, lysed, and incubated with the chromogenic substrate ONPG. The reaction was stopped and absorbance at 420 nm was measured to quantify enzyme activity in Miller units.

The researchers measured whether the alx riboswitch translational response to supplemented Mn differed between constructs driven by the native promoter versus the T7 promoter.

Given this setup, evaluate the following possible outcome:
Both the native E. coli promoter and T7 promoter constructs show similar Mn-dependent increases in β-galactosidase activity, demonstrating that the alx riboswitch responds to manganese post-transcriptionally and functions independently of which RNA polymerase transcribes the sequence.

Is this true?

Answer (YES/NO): NO